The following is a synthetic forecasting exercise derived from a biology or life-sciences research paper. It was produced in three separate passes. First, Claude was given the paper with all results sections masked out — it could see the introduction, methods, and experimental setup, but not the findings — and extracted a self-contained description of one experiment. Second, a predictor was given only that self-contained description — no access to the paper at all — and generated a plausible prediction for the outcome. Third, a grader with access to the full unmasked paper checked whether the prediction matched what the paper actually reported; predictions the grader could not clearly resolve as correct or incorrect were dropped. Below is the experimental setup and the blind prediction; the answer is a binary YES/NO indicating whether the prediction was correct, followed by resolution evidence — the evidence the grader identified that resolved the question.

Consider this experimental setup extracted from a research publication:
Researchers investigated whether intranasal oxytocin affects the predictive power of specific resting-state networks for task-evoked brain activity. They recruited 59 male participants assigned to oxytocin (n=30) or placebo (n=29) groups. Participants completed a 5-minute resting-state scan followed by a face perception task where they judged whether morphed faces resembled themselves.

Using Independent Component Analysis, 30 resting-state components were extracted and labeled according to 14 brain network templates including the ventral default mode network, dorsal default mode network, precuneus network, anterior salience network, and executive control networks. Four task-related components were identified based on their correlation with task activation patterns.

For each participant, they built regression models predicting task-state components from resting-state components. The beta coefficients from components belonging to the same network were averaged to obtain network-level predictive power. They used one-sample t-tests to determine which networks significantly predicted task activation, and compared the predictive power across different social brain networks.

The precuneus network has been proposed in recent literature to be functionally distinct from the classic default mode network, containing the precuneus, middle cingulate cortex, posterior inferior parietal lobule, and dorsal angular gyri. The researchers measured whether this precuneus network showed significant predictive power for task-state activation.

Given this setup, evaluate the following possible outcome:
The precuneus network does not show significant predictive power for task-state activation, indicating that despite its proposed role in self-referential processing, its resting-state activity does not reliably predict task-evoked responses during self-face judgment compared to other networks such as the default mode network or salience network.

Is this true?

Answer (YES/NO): NO